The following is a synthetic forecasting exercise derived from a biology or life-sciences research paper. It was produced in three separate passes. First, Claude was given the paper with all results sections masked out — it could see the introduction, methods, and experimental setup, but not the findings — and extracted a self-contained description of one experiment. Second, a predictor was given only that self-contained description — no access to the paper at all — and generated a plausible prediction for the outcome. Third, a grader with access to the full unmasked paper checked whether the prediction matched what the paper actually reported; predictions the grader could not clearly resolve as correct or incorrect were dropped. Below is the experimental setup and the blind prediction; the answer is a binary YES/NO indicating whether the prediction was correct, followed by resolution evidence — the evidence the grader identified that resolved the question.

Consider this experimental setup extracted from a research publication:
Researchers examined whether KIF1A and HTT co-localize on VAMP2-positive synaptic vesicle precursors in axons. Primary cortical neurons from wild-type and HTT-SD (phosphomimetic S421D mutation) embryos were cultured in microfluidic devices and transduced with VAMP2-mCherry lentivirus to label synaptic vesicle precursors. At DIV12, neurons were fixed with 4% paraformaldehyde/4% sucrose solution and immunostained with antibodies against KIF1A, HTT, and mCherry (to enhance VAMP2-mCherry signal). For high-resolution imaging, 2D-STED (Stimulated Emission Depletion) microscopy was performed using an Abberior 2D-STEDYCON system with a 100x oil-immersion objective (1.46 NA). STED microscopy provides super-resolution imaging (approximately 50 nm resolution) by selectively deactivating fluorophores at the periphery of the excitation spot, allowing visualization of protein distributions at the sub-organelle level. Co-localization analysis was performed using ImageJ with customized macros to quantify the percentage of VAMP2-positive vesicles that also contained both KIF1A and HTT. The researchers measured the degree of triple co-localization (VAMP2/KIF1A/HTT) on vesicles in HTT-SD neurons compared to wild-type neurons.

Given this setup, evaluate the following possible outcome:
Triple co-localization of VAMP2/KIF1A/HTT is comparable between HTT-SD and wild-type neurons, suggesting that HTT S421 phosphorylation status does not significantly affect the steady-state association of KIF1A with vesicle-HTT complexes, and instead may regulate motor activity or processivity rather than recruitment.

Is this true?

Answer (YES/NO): NO